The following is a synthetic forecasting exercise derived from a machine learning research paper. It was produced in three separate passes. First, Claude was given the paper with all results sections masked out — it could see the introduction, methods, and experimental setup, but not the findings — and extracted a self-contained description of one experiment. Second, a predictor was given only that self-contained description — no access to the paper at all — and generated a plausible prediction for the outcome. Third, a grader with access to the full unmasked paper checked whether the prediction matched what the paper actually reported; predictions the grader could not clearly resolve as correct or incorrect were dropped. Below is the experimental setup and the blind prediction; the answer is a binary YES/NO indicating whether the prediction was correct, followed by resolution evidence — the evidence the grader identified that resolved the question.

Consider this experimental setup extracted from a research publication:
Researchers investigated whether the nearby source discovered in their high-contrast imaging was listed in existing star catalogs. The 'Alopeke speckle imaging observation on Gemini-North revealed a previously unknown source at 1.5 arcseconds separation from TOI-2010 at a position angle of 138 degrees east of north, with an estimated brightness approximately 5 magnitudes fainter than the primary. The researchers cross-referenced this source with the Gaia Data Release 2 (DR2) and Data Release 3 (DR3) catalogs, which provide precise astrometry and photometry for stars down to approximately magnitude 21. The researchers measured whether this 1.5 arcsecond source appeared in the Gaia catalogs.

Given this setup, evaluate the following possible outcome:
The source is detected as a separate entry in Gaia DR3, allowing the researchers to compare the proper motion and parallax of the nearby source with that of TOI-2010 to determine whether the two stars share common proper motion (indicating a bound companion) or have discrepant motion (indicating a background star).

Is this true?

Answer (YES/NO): NO